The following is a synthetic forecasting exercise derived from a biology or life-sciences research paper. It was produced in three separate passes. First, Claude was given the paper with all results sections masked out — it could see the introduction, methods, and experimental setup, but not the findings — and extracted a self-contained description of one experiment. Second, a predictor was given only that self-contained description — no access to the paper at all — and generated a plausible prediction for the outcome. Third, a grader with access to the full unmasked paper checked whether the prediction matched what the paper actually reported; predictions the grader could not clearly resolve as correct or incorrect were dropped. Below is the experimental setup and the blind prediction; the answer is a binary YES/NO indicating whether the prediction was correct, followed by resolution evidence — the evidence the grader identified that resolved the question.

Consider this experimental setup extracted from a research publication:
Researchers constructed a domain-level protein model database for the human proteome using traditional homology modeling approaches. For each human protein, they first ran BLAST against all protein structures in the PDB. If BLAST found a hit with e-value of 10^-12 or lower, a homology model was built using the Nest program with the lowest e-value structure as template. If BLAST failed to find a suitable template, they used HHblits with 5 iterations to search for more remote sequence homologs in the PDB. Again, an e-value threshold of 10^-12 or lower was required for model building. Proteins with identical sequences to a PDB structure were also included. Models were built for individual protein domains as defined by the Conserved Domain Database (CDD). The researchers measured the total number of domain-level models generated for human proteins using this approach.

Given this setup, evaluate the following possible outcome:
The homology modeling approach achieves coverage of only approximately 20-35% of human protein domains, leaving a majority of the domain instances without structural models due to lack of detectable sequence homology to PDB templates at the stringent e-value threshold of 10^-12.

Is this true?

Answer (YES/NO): NO